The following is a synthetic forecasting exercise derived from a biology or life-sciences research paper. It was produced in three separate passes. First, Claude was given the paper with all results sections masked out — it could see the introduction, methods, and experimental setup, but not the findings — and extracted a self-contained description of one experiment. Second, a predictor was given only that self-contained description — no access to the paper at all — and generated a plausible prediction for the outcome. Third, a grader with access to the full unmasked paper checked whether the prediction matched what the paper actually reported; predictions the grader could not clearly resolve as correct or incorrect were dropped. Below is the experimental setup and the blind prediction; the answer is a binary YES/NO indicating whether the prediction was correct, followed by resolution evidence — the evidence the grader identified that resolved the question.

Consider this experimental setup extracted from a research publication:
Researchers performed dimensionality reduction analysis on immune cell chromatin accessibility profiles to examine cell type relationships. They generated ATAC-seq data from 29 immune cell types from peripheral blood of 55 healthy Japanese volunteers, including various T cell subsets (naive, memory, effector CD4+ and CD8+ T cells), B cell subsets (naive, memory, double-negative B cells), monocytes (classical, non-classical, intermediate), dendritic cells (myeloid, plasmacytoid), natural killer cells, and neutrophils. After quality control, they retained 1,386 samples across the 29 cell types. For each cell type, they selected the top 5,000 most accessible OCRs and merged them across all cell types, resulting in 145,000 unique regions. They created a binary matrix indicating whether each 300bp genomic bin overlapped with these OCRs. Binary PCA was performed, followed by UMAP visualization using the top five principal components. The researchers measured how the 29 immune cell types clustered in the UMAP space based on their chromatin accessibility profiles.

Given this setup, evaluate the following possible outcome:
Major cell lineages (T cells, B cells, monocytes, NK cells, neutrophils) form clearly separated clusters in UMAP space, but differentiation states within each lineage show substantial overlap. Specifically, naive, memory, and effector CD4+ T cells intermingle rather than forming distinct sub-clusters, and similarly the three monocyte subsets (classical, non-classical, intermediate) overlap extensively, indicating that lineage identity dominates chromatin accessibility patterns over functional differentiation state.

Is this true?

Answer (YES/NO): YES